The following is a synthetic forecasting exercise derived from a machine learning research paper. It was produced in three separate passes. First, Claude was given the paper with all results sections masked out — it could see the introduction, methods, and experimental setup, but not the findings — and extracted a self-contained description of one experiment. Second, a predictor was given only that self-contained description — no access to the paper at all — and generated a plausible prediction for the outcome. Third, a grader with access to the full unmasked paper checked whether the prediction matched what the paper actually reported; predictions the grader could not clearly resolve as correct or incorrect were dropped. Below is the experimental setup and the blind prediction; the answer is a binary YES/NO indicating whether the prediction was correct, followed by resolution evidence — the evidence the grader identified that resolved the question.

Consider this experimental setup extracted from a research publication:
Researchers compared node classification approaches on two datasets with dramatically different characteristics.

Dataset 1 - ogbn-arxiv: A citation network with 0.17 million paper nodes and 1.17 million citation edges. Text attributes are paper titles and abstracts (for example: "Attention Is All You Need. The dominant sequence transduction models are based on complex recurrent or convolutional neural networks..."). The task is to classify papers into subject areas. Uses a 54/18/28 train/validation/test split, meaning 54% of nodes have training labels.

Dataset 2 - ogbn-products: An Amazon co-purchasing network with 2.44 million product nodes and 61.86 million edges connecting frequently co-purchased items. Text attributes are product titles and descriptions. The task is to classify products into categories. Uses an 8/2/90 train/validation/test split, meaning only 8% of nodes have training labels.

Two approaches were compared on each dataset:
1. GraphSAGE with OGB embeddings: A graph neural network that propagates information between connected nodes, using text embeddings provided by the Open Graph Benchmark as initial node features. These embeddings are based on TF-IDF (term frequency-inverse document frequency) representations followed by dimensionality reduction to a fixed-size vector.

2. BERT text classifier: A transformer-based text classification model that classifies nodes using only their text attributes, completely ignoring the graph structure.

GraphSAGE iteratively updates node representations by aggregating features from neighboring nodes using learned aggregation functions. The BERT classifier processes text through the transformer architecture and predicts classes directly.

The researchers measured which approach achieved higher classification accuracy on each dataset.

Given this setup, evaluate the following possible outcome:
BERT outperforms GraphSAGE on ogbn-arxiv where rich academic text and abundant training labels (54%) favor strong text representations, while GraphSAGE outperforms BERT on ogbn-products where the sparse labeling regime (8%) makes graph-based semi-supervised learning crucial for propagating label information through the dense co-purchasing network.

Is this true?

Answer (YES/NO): NO